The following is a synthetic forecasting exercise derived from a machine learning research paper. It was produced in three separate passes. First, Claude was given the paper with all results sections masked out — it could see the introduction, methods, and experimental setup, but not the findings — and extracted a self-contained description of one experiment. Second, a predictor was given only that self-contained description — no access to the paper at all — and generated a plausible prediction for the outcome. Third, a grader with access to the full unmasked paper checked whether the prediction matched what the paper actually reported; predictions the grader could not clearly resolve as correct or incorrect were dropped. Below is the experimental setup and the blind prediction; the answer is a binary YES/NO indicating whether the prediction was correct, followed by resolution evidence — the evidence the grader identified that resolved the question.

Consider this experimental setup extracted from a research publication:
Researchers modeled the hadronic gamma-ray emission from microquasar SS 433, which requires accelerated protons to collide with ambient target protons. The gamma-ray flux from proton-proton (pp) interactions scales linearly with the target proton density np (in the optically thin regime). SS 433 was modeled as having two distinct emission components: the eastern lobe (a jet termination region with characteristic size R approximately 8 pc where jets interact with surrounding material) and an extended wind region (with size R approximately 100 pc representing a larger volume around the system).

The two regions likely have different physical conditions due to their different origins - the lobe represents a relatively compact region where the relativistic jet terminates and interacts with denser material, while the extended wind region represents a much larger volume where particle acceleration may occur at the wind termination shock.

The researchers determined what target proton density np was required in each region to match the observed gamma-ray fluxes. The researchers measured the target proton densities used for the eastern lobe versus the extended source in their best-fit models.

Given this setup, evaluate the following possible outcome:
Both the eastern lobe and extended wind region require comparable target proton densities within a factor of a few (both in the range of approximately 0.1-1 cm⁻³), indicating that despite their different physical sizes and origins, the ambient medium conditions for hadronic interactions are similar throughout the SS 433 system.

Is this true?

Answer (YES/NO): NO